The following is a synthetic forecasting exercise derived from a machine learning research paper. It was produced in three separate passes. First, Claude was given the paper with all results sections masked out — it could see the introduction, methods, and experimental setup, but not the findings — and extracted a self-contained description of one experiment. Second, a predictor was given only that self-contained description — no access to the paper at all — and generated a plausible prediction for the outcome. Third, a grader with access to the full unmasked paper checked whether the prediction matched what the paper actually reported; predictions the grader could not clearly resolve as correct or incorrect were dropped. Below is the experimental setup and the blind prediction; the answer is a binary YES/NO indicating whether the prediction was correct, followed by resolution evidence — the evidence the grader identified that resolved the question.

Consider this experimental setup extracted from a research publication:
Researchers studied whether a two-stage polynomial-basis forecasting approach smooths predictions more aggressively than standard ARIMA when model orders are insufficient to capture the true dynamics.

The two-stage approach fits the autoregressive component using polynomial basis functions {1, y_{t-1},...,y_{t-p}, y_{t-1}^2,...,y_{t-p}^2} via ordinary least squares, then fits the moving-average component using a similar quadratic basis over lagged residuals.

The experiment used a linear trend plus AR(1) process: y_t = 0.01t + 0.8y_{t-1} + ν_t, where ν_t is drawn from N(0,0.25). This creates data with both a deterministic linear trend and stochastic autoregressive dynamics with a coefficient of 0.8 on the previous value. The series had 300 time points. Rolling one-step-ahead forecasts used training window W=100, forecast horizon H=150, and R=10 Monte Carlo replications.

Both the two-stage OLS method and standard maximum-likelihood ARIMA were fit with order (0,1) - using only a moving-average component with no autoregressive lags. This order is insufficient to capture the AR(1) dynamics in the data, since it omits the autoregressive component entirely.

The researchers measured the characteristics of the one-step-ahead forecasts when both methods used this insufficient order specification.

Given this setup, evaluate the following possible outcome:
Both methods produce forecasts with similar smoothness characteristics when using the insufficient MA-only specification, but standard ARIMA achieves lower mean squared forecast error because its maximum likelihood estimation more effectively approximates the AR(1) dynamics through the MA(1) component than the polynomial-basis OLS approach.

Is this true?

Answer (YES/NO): NO